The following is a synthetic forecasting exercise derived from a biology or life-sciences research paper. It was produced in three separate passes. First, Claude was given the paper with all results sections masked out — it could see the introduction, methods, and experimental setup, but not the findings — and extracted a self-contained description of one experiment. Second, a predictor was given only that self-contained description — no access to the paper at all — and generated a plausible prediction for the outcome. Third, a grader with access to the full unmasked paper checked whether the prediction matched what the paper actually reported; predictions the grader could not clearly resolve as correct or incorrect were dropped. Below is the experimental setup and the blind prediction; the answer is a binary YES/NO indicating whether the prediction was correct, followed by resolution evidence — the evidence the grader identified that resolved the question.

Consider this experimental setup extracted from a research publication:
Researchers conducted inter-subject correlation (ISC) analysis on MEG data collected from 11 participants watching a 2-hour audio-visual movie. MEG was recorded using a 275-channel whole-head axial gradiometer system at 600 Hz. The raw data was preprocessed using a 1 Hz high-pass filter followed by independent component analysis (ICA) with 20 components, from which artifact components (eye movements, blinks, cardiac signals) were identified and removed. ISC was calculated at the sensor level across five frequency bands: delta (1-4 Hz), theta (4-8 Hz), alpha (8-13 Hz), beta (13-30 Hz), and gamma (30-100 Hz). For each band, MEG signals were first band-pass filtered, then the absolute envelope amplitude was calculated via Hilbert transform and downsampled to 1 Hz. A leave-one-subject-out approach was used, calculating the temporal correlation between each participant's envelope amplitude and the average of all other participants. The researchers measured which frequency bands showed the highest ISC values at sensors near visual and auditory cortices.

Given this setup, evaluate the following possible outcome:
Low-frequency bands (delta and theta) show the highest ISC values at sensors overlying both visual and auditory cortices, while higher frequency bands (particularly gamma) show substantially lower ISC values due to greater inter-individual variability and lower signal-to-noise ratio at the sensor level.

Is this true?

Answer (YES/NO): NO